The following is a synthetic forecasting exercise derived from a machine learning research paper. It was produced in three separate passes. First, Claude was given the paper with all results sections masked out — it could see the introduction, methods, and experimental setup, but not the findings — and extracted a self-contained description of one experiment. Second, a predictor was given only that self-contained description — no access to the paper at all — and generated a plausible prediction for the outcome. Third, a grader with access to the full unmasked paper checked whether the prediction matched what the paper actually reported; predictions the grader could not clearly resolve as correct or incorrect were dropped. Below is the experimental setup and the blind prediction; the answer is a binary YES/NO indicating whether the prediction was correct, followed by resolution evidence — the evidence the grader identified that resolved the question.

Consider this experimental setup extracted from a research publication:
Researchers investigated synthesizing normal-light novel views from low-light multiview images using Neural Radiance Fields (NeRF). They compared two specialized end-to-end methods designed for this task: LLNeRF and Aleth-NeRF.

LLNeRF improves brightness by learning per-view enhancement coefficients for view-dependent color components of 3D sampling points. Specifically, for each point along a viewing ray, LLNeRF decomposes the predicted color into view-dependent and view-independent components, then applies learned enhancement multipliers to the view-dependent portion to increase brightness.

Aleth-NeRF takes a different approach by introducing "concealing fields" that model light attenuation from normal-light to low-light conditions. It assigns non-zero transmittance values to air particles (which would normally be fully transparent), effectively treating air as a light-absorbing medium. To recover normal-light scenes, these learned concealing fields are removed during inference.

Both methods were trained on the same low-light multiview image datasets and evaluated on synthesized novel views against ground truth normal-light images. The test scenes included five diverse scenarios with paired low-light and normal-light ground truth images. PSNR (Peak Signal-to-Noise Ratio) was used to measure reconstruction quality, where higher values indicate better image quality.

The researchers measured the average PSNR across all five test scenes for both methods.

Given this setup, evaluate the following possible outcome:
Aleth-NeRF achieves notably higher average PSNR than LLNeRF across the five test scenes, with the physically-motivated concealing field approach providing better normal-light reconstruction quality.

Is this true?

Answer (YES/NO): NO